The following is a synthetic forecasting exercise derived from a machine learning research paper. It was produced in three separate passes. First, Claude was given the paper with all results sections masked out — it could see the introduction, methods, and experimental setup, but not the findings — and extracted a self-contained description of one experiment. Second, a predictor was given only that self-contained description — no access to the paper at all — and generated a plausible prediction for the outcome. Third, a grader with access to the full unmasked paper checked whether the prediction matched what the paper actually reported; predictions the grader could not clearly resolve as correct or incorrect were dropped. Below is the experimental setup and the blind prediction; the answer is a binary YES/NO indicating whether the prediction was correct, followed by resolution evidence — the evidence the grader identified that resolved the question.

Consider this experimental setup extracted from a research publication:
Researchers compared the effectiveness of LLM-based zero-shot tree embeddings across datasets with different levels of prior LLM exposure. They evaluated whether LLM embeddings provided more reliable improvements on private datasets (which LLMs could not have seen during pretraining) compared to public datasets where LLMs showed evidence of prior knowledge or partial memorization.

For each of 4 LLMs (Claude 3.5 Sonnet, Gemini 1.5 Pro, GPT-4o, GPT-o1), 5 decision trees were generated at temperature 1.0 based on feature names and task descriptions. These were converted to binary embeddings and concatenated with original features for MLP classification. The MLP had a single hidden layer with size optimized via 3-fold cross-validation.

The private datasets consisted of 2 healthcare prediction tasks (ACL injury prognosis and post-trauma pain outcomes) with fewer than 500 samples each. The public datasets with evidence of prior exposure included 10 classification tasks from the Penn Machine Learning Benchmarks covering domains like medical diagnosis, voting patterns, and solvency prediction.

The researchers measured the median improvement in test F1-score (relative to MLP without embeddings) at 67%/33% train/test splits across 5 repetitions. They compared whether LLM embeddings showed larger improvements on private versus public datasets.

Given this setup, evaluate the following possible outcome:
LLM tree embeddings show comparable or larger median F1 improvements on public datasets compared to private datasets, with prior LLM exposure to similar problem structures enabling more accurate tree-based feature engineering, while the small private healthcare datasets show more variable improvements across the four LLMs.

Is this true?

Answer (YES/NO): NO